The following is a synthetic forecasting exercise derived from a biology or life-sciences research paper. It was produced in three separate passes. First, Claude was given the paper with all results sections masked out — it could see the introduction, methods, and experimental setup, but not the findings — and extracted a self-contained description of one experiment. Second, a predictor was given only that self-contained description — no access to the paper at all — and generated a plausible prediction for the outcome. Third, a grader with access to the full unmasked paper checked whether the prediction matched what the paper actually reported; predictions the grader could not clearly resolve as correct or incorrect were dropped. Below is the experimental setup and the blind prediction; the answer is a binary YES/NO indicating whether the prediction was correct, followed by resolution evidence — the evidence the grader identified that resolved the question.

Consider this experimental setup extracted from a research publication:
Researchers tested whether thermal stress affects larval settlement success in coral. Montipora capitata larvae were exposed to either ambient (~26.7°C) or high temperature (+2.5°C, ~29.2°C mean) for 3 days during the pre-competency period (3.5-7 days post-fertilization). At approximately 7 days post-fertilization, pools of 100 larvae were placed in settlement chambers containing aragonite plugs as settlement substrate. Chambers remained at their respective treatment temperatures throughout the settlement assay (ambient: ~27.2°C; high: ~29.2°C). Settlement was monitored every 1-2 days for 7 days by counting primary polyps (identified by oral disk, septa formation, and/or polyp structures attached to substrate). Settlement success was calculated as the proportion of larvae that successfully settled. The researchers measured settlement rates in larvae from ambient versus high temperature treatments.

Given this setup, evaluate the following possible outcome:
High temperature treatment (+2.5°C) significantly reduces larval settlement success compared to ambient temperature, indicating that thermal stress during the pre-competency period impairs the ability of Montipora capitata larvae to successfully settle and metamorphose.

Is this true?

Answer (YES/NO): NO